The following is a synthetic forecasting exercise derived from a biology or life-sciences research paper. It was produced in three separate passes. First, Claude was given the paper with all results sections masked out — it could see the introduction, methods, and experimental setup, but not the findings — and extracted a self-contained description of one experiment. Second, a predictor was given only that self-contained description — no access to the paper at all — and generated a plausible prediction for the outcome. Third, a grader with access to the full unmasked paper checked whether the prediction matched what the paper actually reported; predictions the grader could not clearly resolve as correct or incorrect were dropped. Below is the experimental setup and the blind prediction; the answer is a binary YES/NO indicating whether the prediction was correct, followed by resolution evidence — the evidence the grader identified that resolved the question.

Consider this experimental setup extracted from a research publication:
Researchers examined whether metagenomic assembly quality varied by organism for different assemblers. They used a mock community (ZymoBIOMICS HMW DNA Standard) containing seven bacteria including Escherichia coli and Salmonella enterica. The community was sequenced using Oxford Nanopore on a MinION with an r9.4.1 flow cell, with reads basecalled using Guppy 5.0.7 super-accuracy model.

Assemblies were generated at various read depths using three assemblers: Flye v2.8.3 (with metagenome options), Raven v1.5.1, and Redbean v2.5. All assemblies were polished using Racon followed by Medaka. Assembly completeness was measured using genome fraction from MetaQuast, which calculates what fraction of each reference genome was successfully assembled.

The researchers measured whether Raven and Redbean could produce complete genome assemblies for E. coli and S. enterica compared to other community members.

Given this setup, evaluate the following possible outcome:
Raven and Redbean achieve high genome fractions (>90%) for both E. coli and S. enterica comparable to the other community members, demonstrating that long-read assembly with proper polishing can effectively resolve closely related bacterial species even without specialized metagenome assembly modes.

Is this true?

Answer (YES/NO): NO